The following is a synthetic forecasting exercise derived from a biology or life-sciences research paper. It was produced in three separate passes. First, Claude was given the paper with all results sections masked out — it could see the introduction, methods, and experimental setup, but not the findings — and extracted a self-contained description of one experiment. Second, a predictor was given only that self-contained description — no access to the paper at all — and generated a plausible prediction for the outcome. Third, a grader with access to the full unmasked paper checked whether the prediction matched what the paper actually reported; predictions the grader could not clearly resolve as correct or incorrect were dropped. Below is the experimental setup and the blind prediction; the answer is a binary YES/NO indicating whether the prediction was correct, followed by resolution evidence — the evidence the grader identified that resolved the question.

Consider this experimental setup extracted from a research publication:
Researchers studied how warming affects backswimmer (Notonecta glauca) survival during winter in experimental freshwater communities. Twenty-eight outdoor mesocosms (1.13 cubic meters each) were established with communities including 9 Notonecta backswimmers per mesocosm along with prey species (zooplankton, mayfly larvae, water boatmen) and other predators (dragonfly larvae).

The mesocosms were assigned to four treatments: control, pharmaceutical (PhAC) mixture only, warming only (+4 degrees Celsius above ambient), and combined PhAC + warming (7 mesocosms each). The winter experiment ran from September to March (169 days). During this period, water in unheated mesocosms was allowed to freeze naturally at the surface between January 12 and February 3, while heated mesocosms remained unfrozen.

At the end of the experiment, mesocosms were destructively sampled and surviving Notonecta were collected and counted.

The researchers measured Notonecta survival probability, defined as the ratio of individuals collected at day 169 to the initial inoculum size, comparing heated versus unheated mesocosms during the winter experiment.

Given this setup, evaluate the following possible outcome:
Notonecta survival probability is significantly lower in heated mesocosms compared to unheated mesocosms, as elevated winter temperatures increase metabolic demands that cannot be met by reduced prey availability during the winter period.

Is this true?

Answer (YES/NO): YES